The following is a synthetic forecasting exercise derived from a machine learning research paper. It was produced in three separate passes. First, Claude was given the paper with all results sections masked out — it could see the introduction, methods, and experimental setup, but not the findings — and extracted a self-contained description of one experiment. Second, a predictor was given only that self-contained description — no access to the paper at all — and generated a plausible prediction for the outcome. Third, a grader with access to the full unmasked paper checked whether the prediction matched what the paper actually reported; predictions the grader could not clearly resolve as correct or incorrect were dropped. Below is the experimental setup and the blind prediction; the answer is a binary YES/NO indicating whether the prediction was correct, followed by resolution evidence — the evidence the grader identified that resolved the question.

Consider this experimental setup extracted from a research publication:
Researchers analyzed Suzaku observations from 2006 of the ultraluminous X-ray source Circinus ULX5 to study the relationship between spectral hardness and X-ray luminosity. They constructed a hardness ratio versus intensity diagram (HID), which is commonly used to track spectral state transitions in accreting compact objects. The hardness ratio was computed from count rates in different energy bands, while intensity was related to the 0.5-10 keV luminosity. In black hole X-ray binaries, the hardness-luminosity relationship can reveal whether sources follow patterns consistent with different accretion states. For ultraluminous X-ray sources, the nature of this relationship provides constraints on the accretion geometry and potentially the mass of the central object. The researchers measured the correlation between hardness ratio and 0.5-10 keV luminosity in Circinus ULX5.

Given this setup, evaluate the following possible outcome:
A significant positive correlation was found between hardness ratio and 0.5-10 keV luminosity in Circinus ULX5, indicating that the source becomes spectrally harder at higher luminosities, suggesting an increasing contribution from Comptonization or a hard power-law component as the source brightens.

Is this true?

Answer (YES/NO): YES